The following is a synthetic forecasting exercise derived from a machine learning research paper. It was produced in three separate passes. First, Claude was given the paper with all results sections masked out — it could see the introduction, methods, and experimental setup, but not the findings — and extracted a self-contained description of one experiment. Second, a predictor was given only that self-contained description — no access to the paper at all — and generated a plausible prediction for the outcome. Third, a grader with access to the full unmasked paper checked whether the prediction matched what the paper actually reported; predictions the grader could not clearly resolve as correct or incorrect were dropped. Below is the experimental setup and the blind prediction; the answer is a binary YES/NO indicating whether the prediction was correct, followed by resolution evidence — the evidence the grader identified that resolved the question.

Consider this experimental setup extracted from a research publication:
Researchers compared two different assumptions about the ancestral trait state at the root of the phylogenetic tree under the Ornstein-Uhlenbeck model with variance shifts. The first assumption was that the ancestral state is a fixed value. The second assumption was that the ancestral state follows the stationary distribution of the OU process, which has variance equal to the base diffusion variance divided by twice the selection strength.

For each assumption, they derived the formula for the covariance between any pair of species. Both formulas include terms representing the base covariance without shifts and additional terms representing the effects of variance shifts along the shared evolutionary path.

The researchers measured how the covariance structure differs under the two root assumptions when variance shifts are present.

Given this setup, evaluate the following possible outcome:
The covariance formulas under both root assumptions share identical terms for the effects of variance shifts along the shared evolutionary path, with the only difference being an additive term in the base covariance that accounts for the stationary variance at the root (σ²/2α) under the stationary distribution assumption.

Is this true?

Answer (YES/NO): YES